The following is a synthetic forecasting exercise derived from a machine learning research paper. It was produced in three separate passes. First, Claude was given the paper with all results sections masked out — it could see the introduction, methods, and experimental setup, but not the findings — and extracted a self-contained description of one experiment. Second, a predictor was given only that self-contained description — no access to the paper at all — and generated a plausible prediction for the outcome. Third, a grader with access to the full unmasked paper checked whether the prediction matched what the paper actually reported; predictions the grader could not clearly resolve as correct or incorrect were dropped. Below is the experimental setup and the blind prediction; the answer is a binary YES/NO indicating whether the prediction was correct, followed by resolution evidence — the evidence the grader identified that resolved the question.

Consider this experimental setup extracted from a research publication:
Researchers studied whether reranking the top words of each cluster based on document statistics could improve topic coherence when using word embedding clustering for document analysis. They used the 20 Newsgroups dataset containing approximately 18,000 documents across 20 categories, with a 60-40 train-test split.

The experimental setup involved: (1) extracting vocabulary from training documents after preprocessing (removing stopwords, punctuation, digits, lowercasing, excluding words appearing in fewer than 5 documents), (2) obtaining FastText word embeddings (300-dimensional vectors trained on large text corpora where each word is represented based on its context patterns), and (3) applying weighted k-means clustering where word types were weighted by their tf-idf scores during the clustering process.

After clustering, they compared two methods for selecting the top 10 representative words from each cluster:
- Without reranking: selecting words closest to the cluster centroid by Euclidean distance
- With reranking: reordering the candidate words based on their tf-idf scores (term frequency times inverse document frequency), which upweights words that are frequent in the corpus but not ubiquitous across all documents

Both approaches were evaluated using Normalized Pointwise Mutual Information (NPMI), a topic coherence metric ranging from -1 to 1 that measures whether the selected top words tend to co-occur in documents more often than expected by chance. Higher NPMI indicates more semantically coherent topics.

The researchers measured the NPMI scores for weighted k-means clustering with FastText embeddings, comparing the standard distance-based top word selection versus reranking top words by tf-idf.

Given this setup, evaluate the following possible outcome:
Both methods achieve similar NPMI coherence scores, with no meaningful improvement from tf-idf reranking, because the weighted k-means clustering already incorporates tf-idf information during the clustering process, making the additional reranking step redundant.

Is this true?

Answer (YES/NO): NO